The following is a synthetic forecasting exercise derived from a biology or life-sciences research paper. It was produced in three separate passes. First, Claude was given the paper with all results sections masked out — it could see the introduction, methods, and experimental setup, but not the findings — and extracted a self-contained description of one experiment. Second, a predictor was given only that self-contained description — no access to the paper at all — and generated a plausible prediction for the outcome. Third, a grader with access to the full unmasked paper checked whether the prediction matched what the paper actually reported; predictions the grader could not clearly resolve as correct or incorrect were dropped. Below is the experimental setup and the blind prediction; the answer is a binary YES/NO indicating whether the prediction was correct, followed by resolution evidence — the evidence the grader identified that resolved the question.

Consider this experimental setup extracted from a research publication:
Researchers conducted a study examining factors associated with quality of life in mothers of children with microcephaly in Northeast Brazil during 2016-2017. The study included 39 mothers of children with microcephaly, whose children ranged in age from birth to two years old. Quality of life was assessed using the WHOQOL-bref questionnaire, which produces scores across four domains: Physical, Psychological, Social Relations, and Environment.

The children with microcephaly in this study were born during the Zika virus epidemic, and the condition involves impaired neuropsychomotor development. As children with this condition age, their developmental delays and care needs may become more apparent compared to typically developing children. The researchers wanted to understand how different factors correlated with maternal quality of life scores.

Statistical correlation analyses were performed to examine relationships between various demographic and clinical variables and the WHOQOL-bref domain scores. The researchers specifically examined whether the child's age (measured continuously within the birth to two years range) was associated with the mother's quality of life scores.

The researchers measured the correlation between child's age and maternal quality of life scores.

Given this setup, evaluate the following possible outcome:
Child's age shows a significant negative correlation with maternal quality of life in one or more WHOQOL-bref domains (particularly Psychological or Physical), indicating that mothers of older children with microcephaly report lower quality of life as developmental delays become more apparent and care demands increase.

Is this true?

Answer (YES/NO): NO